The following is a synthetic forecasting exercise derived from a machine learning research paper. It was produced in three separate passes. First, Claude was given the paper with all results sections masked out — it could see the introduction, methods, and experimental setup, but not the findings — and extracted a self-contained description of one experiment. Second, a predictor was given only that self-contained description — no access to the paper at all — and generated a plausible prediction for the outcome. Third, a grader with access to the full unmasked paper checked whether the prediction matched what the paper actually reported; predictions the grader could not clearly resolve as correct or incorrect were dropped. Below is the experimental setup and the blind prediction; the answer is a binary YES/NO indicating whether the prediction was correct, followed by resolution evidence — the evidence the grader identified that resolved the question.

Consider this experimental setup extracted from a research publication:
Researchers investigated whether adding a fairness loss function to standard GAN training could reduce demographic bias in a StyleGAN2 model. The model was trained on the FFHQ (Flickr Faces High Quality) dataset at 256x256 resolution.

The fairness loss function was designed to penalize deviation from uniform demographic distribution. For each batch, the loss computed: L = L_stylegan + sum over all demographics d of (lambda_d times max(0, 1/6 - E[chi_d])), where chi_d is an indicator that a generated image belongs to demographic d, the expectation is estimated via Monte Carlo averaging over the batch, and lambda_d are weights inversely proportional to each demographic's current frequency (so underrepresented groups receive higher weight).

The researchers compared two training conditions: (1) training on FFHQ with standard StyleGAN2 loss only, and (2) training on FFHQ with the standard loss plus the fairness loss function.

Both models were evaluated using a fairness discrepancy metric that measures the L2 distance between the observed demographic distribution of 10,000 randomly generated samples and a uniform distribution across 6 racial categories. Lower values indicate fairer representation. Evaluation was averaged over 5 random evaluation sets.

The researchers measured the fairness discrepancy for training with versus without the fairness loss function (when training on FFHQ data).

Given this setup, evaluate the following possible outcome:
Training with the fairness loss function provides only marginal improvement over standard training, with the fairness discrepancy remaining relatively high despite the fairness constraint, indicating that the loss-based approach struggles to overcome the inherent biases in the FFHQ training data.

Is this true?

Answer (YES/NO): YES